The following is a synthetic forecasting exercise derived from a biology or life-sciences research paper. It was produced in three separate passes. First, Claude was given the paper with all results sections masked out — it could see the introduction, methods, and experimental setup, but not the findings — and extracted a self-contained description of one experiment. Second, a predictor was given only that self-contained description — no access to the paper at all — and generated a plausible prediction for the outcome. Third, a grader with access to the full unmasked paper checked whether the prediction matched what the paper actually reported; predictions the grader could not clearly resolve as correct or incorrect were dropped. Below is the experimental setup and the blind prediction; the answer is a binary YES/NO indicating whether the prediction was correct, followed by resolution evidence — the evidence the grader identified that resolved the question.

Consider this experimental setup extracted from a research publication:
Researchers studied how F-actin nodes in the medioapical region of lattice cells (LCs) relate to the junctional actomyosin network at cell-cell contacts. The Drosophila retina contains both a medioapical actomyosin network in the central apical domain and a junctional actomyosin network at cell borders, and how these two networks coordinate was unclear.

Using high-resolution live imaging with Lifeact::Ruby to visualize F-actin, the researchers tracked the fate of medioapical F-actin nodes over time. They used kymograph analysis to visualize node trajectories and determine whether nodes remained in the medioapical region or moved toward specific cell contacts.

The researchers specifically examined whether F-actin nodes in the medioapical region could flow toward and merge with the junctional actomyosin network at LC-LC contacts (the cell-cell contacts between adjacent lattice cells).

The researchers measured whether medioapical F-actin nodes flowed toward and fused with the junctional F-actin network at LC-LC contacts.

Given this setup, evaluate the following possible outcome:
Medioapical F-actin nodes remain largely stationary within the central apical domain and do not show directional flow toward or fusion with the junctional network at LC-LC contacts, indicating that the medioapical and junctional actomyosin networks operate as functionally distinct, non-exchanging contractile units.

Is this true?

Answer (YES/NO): NO